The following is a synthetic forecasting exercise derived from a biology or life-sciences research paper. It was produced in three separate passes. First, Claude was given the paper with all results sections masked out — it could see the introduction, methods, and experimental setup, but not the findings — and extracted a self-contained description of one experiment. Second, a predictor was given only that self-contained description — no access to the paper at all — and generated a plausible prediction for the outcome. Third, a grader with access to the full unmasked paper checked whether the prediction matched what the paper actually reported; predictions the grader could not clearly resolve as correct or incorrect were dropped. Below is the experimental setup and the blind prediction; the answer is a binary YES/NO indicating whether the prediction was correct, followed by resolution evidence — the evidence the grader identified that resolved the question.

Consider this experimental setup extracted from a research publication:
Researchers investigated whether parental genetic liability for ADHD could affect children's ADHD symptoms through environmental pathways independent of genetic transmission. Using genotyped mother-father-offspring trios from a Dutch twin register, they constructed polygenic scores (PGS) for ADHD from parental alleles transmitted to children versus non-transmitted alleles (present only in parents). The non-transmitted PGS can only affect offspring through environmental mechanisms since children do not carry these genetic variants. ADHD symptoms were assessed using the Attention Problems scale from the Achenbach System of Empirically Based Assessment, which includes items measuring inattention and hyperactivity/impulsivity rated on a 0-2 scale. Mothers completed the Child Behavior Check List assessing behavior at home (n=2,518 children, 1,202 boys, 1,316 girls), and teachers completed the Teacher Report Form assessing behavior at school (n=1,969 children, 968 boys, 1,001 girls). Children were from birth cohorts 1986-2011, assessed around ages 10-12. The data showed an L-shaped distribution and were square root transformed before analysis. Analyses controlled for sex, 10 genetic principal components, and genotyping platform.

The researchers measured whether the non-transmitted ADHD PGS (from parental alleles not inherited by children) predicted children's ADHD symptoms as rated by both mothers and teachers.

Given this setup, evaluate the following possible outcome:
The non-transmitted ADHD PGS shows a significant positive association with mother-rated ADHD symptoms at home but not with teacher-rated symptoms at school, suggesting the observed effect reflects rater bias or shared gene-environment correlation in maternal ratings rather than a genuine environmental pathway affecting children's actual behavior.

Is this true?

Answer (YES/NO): NO